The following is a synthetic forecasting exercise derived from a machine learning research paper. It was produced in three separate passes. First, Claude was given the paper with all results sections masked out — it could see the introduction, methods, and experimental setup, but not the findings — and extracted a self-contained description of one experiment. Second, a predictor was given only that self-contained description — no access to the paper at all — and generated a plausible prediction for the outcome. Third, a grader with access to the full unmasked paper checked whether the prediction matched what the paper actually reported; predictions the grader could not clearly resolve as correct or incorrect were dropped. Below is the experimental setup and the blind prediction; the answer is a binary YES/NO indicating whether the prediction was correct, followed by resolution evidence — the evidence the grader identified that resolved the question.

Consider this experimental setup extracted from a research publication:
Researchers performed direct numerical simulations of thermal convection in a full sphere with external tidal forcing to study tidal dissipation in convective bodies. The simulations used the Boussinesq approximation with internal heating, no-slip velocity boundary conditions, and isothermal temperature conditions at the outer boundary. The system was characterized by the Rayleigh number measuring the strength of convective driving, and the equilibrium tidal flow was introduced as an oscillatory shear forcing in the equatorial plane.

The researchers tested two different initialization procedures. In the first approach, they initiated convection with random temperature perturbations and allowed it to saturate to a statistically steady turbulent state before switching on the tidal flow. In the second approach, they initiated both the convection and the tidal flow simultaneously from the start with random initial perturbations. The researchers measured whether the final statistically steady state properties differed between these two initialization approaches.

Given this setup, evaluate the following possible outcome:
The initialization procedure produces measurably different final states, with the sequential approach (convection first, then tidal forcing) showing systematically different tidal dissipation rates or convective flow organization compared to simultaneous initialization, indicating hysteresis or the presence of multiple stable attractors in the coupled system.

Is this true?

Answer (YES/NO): NO